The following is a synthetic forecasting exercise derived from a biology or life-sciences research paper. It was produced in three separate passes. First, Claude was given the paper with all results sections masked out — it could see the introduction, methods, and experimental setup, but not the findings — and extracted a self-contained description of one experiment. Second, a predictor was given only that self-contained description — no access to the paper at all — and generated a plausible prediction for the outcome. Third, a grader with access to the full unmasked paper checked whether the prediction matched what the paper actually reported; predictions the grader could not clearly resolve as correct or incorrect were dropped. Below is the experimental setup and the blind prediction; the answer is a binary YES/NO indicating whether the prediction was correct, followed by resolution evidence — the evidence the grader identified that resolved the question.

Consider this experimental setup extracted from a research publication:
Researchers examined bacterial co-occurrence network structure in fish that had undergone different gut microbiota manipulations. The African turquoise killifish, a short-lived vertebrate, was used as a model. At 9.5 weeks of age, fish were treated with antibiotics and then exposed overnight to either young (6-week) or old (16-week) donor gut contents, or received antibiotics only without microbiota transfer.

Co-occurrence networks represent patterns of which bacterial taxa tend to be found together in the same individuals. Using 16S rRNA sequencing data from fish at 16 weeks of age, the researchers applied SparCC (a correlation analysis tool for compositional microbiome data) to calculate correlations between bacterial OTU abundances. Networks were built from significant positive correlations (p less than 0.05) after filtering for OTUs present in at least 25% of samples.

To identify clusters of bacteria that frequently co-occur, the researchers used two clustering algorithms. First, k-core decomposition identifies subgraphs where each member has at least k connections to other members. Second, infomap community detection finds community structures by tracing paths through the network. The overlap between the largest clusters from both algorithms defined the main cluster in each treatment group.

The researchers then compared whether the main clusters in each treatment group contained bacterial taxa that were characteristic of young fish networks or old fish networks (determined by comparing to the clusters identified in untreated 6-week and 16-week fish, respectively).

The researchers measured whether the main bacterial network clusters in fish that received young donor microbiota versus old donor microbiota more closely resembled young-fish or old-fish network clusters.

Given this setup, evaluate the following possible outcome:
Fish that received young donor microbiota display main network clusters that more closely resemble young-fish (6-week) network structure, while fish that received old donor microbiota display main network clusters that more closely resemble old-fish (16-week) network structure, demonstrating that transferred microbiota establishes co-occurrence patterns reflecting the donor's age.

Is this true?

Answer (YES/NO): NO